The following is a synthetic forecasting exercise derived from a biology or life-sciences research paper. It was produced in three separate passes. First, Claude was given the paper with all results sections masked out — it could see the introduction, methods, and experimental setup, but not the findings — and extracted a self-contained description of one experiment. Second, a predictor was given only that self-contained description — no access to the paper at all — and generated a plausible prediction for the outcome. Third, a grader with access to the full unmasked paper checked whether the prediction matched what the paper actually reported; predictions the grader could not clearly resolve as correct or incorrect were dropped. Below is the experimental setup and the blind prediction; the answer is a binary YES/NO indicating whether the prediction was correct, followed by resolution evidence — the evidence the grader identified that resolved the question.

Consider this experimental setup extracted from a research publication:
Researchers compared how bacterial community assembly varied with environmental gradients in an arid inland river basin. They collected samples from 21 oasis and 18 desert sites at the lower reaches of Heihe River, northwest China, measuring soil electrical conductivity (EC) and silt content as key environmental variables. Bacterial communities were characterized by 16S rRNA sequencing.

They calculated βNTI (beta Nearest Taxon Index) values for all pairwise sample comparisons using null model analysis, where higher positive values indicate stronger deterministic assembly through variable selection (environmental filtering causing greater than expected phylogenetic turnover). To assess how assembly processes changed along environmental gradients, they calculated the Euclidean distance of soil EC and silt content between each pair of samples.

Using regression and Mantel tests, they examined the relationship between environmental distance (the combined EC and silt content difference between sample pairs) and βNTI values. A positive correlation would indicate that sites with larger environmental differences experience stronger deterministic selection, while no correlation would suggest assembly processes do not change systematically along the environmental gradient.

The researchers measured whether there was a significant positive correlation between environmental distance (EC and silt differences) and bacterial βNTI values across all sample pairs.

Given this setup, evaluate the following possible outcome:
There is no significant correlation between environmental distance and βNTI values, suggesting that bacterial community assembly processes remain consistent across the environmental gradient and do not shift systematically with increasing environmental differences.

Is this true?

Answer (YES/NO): NO